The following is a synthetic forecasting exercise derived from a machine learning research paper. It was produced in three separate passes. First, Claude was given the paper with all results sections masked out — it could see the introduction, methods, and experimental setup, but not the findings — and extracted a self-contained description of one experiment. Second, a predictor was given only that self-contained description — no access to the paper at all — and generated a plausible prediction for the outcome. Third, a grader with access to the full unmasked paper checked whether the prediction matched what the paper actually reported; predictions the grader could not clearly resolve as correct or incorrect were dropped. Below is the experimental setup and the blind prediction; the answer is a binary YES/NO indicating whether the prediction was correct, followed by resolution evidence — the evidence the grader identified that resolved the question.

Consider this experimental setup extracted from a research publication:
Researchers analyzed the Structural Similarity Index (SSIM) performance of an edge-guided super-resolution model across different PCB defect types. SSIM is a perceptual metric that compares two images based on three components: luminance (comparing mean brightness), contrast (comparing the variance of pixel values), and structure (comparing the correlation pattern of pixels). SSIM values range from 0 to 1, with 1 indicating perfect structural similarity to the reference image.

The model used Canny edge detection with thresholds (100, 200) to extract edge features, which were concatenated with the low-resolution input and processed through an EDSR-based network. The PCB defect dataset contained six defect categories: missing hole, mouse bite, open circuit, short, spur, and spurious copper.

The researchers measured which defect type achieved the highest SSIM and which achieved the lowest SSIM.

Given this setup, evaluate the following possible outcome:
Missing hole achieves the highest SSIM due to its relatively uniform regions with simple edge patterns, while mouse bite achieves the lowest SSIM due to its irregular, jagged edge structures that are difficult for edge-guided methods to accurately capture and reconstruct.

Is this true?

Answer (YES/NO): NO